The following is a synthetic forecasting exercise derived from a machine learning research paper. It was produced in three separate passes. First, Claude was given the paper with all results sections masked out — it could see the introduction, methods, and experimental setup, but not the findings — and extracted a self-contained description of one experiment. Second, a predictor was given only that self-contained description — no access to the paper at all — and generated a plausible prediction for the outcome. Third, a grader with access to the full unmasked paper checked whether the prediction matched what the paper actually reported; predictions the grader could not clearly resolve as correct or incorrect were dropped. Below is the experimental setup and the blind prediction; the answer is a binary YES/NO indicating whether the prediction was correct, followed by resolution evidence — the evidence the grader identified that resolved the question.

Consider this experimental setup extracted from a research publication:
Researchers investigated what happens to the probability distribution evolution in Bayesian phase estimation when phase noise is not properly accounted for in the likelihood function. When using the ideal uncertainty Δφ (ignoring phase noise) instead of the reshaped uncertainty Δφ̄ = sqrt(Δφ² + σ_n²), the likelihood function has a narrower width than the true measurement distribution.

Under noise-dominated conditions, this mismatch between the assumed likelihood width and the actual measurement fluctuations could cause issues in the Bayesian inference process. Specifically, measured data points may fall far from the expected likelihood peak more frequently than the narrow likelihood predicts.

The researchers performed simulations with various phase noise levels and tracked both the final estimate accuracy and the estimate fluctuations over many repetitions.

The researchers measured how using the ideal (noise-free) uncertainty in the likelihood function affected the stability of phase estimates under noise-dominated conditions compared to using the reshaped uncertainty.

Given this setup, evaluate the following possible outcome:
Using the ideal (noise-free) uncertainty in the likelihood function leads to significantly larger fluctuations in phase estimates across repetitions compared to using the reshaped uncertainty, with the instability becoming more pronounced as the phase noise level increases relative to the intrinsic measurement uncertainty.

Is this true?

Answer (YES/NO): YES